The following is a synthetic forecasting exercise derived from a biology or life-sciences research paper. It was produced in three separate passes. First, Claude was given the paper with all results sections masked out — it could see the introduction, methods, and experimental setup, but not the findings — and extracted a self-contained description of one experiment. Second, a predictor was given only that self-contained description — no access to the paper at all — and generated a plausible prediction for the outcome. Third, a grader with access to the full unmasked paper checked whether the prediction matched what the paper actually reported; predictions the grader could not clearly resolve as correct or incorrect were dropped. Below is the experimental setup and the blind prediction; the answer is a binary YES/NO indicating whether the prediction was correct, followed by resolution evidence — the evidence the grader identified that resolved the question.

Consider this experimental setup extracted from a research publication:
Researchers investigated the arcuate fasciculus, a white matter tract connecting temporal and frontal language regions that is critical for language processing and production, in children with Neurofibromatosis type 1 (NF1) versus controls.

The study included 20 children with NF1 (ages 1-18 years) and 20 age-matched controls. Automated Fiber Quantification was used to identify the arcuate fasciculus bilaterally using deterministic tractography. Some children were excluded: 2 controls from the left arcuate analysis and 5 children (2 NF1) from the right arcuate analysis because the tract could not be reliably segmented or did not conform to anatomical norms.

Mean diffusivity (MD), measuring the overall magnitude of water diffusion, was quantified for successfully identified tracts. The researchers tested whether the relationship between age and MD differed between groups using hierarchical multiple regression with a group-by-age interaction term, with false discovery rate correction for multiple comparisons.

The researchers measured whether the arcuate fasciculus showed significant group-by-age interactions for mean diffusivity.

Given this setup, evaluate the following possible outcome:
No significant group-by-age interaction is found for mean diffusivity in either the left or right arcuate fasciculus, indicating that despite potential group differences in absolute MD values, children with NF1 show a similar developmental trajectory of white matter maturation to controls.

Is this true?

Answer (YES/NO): NO